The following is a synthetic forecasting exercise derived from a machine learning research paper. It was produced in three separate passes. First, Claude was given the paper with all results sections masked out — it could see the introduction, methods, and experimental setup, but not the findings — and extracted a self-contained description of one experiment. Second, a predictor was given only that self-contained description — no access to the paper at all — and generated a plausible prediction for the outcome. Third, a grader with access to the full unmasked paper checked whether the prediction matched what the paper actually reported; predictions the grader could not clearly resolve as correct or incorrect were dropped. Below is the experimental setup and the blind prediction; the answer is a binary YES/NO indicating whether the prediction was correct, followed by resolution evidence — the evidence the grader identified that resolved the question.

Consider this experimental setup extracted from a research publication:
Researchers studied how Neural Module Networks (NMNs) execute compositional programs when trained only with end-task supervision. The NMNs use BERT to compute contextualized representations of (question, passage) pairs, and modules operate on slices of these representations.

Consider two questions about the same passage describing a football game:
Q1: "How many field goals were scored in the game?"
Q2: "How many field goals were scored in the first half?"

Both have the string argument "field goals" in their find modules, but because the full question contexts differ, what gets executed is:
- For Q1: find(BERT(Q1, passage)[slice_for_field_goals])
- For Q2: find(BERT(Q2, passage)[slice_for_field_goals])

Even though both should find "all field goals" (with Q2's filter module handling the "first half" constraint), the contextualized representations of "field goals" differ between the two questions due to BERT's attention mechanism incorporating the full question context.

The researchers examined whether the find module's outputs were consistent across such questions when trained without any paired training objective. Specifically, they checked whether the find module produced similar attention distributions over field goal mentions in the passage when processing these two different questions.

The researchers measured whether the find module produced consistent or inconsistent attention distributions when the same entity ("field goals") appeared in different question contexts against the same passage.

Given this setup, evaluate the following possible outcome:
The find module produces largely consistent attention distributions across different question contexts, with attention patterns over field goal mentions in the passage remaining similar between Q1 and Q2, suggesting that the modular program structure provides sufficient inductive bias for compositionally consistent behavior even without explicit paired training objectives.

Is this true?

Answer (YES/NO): NO